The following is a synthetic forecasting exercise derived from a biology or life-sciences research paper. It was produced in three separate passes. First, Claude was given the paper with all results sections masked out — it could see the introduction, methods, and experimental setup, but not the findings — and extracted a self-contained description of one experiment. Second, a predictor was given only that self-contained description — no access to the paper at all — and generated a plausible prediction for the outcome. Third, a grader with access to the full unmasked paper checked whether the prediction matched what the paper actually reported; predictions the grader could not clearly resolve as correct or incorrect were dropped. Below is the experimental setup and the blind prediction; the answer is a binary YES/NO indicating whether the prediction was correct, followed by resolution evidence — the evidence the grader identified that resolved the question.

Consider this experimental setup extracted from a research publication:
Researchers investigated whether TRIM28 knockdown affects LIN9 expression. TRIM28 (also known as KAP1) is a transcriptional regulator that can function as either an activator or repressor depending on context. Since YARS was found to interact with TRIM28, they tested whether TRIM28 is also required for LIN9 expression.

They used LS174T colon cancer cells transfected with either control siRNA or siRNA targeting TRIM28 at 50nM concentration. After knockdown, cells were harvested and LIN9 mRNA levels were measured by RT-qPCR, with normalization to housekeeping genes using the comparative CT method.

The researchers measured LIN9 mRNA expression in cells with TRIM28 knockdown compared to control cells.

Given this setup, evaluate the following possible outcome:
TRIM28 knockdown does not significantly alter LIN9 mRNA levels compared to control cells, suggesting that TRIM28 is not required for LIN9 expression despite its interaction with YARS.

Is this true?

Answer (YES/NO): NO